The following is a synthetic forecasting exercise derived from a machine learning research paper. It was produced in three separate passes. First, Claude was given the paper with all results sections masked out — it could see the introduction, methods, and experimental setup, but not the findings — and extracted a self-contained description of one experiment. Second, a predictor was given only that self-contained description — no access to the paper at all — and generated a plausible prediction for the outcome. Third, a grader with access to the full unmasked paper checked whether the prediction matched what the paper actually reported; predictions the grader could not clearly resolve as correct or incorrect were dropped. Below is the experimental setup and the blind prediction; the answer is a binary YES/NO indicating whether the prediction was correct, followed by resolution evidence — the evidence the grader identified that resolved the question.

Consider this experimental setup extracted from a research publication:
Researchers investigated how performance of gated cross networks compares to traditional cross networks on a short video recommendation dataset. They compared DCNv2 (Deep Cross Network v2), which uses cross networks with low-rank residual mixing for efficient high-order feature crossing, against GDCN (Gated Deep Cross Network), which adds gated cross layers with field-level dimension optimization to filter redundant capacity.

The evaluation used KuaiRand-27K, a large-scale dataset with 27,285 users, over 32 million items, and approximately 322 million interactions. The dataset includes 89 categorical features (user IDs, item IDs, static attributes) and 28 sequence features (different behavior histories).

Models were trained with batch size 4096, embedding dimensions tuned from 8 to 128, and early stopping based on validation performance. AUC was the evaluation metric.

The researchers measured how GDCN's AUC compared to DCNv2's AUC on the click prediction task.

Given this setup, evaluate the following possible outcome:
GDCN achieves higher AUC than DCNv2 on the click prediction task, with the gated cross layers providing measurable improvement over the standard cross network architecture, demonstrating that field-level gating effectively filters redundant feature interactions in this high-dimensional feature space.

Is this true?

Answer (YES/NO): NO